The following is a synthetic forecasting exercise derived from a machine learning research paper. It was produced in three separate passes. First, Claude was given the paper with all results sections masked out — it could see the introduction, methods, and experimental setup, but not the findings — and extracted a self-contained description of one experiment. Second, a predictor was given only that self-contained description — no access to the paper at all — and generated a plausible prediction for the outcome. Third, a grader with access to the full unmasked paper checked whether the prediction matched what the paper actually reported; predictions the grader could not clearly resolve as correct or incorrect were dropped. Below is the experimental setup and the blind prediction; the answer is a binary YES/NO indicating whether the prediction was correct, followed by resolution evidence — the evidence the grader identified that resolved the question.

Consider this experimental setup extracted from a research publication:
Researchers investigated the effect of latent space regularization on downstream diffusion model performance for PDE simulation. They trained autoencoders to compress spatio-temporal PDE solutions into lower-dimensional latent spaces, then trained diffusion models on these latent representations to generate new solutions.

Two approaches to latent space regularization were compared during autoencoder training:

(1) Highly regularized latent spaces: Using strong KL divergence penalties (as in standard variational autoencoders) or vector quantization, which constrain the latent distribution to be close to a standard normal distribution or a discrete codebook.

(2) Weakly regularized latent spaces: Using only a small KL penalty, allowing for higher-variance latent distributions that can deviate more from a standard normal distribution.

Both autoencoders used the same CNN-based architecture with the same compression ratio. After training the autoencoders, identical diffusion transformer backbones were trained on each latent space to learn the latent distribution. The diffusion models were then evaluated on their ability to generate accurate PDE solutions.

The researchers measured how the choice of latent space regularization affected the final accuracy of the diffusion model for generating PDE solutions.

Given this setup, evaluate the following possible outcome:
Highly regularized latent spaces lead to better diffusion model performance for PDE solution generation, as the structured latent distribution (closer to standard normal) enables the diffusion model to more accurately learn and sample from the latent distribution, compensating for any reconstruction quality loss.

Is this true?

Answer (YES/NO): NO